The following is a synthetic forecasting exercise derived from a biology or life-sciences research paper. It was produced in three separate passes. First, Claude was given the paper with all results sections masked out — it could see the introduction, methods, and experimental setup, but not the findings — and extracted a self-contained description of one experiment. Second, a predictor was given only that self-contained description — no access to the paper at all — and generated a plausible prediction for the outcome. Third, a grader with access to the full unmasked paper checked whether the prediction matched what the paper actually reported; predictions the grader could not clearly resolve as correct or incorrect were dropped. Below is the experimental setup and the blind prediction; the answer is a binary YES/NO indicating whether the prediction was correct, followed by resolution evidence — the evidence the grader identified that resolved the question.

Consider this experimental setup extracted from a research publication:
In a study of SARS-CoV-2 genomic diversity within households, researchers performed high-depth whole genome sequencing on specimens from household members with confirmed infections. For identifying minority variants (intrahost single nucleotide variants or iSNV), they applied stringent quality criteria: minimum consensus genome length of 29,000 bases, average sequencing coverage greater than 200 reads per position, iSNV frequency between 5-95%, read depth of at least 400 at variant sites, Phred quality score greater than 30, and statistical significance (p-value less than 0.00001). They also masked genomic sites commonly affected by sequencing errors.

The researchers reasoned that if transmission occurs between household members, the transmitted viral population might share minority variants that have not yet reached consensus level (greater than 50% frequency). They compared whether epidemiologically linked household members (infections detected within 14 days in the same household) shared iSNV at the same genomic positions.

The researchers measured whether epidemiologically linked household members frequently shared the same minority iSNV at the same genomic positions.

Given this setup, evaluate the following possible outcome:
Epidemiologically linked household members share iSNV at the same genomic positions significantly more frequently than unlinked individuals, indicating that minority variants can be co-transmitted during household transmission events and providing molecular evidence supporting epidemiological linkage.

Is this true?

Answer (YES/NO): NO